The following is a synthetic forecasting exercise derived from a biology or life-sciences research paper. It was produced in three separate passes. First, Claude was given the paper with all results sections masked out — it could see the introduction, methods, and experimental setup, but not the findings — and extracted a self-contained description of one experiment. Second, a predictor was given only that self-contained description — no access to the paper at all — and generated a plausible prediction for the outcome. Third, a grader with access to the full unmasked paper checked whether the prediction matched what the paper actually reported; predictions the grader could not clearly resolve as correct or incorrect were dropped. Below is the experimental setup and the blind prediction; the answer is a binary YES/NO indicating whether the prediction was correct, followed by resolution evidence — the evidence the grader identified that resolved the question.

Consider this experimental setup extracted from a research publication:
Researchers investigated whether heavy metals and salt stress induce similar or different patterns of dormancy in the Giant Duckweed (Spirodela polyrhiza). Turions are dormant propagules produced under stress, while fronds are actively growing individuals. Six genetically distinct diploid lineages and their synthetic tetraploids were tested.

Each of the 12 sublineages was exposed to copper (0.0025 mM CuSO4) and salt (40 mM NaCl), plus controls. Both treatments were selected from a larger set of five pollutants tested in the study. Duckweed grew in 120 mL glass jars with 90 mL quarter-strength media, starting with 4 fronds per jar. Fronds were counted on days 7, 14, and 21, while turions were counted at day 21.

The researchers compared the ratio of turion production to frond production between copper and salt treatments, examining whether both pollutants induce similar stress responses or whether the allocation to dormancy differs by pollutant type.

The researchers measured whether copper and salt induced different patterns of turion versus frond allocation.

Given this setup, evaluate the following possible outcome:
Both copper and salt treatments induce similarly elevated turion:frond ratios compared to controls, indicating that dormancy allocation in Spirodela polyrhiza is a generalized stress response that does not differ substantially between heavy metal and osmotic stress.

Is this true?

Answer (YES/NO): NO